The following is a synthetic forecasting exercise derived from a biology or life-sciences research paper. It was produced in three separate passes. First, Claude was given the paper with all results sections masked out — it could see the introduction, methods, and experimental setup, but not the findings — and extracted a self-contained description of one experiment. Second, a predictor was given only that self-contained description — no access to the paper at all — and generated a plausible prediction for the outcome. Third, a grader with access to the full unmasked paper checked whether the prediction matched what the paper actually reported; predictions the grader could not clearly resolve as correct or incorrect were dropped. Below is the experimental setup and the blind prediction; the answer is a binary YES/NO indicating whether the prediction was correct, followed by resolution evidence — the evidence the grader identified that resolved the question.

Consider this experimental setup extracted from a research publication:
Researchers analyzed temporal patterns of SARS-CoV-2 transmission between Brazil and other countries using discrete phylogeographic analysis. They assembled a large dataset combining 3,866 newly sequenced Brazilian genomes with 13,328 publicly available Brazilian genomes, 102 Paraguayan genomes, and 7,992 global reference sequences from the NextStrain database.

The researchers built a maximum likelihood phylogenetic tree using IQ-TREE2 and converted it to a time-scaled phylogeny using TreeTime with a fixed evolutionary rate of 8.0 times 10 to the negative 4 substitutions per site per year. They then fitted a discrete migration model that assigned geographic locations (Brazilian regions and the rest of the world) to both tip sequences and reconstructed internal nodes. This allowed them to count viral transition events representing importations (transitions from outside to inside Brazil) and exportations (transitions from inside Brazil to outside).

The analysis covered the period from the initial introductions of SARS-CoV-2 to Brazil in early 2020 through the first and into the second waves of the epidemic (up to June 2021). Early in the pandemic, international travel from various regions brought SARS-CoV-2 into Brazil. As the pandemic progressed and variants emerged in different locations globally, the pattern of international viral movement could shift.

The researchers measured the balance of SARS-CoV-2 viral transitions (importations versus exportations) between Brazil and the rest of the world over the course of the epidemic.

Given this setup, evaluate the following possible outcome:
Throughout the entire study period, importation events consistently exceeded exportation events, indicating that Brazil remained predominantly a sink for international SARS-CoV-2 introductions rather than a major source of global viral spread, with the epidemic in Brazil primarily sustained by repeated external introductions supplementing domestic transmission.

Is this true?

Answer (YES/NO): NO